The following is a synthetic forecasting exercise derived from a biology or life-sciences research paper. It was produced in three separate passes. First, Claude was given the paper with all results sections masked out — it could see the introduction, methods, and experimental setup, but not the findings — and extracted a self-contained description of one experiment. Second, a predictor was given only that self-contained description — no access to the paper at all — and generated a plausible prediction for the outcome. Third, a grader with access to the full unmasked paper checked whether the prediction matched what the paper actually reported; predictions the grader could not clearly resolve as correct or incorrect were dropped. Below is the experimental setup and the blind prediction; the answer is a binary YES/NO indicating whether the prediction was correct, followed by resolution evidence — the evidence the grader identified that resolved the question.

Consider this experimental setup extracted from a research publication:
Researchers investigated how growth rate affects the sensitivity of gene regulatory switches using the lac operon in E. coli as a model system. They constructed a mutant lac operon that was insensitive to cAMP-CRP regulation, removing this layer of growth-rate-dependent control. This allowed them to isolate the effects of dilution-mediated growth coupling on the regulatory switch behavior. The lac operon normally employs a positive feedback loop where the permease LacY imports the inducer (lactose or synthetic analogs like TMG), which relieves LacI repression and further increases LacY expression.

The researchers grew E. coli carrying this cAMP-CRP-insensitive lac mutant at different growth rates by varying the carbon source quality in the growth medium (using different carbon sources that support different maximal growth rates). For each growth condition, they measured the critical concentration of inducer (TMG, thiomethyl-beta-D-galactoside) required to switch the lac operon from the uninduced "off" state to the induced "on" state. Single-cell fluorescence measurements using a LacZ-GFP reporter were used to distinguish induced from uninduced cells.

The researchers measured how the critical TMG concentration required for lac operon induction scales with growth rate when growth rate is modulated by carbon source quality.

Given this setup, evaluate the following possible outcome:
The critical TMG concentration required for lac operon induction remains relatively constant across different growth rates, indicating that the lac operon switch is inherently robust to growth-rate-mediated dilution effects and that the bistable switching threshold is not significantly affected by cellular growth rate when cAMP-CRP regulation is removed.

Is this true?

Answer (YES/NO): NO